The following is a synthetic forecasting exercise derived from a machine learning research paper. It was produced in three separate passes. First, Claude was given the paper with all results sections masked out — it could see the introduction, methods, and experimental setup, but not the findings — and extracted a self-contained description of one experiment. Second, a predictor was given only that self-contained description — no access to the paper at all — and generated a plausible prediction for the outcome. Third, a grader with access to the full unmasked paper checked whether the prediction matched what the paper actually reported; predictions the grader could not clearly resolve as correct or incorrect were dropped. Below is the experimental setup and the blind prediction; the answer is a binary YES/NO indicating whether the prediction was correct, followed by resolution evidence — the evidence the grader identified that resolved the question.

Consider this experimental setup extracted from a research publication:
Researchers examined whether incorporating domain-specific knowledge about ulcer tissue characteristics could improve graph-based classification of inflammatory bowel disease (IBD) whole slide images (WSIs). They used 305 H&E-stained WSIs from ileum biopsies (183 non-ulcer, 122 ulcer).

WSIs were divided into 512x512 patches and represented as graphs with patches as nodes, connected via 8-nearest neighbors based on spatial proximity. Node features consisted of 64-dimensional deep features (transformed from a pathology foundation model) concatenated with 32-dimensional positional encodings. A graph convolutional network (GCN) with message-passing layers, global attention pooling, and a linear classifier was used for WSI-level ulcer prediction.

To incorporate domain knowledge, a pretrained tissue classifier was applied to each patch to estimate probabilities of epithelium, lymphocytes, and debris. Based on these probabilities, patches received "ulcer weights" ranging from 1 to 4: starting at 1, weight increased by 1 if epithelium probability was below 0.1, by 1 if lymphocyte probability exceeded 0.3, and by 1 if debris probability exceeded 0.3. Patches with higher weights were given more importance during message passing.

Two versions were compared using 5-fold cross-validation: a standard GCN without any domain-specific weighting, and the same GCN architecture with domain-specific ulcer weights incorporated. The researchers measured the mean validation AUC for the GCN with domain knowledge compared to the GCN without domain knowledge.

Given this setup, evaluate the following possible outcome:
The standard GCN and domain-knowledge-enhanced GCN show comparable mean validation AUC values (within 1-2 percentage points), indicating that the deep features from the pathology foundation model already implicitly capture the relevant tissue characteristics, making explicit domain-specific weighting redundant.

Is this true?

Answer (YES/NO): NO